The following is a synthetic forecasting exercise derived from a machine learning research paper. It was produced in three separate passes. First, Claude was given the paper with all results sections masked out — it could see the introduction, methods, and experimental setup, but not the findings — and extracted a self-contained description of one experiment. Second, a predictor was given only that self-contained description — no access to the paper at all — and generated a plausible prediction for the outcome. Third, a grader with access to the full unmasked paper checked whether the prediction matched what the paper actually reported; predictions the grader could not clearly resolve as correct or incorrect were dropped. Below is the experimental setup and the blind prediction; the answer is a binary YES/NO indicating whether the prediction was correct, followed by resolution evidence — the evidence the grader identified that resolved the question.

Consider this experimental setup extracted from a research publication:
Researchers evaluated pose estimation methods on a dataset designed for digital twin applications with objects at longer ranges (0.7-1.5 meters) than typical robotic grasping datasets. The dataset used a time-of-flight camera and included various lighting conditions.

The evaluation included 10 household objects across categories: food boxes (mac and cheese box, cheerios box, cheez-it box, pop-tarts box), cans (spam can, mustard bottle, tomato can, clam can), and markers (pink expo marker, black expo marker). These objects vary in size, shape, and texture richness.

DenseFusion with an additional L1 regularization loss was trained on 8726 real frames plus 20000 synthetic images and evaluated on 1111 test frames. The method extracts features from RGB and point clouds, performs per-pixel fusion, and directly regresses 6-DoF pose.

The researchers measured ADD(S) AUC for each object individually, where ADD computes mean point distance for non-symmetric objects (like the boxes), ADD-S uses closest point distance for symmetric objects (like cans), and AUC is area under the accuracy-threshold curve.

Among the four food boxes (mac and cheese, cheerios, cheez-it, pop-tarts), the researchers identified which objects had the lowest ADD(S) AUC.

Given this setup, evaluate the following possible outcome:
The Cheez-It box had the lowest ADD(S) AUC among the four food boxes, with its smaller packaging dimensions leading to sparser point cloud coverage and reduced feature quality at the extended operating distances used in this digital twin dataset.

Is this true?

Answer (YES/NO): NO